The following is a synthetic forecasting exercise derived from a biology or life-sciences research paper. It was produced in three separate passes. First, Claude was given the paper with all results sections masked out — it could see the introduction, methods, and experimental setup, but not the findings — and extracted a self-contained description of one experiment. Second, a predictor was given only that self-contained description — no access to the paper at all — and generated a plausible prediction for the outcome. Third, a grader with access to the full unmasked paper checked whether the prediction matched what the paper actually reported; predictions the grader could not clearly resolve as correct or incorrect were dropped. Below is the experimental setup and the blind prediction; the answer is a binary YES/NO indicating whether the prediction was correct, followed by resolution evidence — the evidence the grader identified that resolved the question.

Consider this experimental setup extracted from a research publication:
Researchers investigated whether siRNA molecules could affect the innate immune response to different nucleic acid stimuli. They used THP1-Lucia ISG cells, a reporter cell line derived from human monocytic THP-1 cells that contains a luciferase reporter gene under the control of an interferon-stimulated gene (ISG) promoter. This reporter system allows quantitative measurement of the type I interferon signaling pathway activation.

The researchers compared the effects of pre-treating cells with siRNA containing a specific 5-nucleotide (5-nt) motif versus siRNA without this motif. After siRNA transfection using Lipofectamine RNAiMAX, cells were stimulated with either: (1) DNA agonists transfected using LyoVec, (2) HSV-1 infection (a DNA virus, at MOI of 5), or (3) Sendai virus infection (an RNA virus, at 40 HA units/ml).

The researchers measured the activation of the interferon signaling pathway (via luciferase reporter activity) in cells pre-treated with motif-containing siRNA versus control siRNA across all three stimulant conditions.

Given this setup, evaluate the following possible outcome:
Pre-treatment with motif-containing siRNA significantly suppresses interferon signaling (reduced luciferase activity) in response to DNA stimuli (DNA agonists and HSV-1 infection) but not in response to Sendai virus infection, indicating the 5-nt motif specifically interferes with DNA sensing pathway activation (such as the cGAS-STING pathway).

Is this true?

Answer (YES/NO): NO